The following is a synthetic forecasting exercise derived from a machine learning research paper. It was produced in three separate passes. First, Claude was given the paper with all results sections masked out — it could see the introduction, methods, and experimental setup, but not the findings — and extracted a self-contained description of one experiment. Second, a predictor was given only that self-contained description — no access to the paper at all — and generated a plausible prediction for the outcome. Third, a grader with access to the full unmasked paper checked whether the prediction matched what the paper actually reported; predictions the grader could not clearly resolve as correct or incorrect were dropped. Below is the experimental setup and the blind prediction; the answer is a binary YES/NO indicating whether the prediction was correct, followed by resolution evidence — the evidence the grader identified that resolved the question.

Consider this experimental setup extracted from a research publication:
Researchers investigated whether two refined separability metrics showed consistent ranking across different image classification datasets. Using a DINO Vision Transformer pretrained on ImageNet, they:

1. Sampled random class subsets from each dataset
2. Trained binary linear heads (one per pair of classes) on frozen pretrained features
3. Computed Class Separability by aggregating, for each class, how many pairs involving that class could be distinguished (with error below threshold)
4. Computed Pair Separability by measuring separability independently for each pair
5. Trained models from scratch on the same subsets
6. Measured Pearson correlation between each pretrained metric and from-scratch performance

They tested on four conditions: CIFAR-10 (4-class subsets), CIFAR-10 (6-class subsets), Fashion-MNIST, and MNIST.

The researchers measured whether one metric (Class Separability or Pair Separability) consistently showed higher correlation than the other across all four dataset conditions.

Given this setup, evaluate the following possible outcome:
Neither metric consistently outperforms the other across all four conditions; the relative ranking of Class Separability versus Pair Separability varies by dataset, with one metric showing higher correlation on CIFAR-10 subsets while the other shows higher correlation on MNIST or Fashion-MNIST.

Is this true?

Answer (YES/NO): YES